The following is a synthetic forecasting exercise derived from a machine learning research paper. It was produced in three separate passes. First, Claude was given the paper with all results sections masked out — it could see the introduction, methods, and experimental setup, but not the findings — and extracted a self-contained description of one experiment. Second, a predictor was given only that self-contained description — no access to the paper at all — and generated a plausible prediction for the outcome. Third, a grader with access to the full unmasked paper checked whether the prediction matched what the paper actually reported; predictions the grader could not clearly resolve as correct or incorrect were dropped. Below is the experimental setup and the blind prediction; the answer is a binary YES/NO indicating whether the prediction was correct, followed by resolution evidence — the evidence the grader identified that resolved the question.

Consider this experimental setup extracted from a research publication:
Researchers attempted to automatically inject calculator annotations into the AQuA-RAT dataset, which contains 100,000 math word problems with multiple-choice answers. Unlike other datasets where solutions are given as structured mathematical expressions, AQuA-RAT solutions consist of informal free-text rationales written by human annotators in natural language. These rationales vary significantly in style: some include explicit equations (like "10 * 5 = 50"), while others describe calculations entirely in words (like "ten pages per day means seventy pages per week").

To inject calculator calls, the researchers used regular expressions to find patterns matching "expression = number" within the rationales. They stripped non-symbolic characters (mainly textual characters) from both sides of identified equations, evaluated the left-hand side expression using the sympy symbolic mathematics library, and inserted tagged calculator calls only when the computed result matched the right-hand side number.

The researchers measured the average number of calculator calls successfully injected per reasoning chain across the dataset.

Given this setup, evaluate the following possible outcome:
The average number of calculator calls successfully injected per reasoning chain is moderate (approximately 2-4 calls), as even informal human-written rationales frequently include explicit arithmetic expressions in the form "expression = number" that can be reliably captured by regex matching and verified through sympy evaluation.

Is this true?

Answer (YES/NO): NO